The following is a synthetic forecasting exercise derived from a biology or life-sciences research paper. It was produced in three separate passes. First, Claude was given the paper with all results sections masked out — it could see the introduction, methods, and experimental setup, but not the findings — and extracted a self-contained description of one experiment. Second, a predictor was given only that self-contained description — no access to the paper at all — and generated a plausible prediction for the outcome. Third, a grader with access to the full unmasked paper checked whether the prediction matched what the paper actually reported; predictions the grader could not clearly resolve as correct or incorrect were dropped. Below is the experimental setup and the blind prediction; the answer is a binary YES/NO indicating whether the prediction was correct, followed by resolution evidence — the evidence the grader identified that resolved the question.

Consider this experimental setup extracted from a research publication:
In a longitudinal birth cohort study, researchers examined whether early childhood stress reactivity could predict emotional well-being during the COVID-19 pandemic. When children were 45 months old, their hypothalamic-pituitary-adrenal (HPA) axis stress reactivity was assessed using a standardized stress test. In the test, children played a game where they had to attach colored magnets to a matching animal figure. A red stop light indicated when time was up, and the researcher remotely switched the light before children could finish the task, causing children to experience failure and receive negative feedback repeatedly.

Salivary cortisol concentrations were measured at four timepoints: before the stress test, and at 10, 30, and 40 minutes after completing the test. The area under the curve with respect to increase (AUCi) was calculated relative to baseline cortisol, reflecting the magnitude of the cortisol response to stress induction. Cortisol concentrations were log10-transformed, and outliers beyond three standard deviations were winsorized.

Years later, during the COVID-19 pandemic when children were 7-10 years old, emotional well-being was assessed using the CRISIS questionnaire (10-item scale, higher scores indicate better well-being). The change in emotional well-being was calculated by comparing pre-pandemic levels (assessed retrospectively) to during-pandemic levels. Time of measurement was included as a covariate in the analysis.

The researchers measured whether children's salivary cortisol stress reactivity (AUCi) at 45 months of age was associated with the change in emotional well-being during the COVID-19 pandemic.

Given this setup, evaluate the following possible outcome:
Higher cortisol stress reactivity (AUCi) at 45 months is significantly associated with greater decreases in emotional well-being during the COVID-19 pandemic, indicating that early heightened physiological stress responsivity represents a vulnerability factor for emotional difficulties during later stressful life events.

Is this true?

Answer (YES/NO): NO